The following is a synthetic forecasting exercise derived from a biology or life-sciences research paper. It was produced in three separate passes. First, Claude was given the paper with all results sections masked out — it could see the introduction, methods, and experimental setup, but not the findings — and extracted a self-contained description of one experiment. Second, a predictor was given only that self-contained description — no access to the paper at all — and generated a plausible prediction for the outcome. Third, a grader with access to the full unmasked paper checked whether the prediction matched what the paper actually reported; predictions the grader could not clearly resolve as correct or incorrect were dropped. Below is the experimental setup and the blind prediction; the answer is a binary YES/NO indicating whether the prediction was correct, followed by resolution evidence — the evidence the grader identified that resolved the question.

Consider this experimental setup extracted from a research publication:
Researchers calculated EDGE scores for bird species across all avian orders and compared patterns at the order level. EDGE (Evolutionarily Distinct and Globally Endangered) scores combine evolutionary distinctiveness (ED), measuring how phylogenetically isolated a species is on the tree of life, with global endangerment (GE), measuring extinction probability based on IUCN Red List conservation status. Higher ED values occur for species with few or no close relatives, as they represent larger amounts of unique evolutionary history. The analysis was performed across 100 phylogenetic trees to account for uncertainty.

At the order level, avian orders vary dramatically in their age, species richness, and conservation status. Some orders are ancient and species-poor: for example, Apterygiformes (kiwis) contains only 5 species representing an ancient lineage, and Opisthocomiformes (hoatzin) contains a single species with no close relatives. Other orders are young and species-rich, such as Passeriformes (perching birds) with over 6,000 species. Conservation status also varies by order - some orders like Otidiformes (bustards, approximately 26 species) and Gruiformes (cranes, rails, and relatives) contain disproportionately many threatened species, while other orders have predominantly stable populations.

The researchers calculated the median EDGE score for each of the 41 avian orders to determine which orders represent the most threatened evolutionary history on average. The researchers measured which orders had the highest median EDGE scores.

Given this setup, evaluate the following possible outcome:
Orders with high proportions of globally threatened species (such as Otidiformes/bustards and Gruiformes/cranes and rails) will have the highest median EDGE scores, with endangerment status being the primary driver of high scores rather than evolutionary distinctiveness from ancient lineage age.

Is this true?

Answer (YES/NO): NO